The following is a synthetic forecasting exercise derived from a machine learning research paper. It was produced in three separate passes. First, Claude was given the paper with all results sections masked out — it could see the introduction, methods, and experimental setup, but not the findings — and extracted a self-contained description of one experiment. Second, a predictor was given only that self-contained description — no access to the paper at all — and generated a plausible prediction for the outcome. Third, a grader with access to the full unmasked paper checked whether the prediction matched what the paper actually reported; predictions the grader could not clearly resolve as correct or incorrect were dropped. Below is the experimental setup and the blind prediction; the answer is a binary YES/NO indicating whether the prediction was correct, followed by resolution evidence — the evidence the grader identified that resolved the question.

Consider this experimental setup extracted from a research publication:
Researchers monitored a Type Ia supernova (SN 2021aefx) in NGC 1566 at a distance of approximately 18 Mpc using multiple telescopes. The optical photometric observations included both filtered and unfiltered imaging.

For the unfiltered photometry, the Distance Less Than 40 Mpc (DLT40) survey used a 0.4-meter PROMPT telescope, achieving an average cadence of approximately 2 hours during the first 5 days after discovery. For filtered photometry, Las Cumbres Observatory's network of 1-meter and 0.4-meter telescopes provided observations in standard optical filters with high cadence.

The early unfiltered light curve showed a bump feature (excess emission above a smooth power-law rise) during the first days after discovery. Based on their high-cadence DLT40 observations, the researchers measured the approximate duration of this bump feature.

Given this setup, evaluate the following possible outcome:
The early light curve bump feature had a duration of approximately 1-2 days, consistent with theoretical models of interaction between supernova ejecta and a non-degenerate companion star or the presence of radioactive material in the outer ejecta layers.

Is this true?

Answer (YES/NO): YES